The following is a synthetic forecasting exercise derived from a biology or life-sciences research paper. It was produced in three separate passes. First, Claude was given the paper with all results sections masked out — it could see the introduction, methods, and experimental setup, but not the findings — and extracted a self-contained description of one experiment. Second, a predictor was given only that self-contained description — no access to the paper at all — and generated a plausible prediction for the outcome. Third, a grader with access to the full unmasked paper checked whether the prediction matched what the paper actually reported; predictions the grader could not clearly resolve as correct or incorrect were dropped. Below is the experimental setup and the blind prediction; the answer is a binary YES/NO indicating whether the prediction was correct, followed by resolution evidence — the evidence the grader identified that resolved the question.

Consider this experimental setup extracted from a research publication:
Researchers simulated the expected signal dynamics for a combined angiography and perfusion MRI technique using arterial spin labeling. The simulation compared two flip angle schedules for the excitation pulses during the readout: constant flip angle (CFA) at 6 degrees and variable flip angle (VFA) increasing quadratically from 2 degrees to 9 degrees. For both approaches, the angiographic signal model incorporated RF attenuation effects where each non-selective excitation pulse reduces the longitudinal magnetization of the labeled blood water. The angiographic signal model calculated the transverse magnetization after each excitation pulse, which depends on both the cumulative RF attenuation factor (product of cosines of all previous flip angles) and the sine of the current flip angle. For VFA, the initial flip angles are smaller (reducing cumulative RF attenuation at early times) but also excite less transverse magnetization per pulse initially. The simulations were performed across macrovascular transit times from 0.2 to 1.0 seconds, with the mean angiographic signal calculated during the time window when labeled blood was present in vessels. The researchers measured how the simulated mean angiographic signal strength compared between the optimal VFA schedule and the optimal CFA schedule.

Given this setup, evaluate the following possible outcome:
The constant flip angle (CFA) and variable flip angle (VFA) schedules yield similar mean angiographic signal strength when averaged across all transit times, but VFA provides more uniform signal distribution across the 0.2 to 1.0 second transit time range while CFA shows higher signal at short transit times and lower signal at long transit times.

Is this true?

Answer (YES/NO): NO